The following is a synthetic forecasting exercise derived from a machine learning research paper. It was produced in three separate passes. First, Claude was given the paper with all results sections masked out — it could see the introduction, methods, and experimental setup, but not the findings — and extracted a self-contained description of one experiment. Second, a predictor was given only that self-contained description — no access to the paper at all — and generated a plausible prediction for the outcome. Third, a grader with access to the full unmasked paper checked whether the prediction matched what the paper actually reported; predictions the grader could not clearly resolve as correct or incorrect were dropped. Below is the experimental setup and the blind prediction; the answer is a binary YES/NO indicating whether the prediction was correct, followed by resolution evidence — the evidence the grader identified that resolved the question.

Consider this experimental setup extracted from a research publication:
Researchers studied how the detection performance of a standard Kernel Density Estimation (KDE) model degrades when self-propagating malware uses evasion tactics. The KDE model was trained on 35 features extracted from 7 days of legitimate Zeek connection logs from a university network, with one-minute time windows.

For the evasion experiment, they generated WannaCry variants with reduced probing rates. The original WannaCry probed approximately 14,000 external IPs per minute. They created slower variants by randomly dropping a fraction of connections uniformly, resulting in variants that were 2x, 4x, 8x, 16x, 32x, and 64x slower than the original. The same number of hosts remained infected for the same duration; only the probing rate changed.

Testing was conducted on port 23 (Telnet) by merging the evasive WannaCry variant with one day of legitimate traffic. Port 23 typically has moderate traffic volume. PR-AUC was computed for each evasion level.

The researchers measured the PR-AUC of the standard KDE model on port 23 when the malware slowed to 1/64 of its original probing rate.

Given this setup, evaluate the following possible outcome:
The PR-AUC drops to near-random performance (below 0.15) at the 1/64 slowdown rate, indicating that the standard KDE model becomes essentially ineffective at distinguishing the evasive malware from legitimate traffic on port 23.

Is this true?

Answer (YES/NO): NO